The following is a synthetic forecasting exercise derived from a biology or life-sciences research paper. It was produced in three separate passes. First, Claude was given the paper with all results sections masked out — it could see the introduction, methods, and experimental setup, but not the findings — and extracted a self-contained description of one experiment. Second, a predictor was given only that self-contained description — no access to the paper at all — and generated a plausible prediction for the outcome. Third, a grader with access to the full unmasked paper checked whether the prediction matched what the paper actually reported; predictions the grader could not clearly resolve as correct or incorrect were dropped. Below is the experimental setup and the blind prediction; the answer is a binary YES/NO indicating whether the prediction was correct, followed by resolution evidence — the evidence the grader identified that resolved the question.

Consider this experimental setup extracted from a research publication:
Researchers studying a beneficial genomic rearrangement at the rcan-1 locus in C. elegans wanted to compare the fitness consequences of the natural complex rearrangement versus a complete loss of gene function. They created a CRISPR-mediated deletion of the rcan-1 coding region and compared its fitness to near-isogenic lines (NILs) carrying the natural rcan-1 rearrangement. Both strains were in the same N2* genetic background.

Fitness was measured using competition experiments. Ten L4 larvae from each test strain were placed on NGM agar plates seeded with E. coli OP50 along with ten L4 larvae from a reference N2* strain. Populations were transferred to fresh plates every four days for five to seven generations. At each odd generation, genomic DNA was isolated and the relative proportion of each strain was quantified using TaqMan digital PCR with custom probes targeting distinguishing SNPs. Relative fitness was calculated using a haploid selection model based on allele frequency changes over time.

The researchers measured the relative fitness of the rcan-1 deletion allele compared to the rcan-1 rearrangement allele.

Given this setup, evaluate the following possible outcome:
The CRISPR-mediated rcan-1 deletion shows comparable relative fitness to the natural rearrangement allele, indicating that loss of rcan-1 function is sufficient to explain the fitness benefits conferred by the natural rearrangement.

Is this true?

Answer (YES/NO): NO